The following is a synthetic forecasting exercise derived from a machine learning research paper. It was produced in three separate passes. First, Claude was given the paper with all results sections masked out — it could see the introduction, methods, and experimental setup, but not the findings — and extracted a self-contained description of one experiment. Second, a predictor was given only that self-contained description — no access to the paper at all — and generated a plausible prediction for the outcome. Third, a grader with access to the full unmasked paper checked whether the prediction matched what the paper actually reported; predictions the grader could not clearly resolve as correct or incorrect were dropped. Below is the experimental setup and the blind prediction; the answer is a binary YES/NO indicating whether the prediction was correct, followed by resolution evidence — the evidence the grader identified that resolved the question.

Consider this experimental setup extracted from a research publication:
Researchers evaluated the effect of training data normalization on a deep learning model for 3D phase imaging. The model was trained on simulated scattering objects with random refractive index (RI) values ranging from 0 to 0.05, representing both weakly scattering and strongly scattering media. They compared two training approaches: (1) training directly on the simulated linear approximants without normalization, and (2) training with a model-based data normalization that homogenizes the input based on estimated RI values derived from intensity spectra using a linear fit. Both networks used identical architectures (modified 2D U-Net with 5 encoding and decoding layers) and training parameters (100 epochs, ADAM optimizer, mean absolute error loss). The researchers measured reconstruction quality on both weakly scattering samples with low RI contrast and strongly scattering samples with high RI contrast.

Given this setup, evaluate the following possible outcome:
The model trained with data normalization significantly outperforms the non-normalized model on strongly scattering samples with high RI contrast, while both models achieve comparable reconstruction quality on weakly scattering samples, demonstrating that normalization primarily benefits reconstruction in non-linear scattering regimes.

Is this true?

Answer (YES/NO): NO